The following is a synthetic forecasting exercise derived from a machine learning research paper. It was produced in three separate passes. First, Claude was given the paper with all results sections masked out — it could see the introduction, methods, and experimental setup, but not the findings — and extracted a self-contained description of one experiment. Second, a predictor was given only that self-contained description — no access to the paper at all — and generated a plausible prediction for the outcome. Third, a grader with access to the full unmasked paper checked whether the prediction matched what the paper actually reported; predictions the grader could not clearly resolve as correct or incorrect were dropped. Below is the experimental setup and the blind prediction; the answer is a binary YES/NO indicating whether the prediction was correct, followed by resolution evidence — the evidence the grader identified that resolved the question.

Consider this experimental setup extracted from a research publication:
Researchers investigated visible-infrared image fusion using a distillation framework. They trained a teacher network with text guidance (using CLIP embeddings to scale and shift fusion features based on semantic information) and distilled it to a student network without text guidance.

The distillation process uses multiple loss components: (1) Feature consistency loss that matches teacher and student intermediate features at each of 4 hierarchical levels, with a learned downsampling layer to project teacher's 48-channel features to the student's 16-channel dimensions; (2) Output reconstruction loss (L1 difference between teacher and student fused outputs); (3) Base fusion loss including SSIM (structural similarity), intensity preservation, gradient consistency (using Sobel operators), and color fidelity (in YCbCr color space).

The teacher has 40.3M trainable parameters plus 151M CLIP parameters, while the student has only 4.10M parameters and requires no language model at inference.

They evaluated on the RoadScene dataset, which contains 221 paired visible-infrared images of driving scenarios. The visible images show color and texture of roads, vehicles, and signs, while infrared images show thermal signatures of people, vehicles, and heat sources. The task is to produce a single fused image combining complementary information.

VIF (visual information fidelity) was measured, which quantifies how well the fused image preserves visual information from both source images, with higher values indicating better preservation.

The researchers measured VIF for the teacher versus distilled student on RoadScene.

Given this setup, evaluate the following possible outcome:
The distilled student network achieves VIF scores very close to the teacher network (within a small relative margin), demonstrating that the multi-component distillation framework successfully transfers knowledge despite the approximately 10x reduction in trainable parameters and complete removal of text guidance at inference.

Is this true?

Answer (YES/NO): YES